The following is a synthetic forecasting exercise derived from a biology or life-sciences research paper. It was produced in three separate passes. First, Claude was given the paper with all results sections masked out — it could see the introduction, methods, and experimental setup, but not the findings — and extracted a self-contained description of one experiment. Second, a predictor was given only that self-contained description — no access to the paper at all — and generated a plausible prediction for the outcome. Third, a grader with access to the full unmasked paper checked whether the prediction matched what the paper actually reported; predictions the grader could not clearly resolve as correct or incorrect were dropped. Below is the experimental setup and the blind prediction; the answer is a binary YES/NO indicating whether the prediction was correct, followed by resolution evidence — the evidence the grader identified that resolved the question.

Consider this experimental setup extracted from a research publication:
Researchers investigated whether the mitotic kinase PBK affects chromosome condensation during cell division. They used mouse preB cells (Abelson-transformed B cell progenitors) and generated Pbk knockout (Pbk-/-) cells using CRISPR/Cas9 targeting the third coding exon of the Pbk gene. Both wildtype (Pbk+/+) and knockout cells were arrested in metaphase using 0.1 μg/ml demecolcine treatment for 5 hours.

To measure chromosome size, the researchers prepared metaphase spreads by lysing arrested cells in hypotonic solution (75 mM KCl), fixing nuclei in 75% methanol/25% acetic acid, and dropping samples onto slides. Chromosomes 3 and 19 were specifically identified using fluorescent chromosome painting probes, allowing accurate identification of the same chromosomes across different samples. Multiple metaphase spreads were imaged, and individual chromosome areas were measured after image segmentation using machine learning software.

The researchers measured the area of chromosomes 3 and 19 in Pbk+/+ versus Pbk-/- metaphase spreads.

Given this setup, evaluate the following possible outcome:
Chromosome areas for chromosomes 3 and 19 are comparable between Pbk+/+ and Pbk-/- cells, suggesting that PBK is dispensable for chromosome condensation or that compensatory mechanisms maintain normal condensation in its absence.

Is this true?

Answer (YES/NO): NO